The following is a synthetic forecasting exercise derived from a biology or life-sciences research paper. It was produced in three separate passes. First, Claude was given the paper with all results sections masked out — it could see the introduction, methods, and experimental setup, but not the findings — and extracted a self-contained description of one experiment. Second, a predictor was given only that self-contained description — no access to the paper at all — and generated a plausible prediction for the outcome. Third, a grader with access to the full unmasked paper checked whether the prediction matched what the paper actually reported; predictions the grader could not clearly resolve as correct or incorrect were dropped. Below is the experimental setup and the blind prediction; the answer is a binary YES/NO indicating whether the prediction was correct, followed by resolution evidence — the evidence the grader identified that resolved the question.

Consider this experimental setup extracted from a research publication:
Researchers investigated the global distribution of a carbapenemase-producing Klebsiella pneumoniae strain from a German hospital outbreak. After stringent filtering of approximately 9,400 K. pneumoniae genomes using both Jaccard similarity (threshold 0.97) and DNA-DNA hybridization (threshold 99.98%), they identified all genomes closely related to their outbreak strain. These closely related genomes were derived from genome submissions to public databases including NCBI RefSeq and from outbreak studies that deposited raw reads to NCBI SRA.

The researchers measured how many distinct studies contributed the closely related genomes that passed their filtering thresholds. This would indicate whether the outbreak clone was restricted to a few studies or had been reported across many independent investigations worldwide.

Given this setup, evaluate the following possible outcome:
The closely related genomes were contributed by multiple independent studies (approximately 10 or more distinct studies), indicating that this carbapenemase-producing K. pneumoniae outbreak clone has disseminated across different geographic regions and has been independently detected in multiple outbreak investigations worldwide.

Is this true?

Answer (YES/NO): YES